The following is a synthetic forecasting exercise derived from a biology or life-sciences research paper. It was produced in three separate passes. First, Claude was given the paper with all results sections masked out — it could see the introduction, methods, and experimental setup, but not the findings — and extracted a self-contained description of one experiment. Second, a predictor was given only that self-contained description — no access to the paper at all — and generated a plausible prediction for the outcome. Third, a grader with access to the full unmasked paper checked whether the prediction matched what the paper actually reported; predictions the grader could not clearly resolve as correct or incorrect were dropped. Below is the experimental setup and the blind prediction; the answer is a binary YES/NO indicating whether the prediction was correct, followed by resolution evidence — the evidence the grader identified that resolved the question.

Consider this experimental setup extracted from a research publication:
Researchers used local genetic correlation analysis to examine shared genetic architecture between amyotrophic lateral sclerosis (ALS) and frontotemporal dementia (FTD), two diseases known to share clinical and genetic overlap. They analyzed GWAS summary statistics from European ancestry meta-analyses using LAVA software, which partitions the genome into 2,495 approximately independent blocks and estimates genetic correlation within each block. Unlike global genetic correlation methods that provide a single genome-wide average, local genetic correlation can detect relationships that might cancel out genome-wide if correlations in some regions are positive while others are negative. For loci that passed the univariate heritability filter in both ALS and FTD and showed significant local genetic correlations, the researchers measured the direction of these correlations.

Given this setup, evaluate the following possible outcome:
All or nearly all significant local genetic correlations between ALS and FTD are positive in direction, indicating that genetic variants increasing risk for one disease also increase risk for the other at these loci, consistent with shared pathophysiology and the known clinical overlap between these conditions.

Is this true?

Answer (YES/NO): YES